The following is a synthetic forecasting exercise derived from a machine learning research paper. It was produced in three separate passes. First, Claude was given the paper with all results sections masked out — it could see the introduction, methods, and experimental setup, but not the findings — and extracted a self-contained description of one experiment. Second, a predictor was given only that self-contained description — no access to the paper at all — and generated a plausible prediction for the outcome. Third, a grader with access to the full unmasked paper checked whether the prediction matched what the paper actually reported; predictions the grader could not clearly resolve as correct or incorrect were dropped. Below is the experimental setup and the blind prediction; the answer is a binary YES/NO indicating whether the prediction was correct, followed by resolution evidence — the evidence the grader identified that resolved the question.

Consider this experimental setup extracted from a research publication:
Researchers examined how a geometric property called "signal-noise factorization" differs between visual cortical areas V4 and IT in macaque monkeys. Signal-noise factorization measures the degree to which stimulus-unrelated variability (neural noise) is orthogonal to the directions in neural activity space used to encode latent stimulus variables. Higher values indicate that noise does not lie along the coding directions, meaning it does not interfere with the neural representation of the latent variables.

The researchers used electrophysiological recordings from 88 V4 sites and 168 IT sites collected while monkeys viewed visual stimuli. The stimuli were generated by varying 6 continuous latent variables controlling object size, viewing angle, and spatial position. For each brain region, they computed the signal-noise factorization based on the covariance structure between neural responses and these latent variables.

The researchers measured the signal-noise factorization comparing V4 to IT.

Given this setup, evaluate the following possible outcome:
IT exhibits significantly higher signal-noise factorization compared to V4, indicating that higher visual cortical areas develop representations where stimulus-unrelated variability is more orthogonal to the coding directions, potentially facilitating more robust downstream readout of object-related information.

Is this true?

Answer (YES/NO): YES